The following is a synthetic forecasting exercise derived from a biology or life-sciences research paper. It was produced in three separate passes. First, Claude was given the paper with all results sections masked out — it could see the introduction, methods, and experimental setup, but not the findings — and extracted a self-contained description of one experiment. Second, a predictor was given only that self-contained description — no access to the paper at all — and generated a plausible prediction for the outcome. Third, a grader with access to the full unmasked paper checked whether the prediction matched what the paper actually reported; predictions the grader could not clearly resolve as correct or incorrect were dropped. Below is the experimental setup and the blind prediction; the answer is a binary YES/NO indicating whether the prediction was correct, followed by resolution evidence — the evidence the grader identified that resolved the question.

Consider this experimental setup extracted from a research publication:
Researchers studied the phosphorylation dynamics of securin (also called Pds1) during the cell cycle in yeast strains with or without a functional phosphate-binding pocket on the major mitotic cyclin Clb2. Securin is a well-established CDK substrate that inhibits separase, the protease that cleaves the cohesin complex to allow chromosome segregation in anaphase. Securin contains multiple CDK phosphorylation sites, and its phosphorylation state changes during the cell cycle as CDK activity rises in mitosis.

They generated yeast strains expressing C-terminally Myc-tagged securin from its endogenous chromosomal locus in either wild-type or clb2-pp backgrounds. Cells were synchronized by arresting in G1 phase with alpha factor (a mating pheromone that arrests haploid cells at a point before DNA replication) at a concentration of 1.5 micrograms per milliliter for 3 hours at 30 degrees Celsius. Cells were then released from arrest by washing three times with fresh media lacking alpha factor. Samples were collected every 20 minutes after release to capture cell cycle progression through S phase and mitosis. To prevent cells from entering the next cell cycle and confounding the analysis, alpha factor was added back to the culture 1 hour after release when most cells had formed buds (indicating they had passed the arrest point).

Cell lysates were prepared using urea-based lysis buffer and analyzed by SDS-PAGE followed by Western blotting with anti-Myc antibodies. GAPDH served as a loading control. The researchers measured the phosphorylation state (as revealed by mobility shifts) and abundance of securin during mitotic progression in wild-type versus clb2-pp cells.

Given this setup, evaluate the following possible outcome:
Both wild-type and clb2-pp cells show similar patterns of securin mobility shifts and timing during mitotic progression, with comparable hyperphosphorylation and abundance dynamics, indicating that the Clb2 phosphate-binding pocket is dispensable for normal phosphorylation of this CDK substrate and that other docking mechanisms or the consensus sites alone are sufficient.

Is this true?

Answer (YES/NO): NO